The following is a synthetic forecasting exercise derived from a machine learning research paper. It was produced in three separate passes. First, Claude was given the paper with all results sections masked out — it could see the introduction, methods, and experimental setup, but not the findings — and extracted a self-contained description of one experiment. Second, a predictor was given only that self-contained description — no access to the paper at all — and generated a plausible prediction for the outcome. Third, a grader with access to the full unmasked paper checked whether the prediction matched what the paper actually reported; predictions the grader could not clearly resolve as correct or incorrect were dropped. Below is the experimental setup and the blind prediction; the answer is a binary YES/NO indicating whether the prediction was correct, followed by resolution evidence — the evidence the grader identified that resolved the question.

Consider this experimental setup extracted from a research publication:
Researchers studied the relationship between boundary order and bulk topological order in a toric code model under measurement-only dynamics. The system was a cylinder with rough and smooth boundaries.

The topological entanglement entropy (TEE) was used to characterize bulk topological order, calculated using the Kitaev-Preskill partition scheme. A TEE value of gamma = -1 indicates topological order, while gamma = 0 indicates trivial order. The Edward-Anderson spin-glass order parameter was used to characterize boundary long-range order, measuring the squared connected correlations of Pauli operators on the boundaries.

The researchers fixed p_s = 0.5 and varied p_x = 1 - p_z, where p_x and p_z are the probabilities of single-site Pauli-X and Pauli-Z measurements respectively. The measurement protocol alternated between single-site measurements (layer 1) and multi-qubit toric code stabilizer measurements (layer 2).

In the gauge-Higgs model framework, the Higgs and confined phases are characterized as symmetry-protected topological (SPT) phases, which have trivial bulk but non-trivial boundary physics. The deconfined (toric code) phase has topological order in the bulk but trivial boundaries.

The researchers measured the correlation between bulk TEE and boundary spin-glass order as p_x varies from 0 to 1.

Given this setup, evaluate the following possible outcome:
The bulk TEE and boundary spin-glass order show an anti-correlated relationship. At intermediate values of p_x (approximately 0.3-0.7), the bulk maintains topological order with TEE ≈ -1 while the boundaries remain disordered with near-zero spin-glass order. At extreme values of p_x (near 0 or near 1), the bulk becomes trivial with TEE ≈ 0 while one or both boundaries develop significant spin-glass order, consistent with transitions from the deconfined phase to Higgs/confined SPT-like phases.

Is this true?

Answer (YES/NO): NO